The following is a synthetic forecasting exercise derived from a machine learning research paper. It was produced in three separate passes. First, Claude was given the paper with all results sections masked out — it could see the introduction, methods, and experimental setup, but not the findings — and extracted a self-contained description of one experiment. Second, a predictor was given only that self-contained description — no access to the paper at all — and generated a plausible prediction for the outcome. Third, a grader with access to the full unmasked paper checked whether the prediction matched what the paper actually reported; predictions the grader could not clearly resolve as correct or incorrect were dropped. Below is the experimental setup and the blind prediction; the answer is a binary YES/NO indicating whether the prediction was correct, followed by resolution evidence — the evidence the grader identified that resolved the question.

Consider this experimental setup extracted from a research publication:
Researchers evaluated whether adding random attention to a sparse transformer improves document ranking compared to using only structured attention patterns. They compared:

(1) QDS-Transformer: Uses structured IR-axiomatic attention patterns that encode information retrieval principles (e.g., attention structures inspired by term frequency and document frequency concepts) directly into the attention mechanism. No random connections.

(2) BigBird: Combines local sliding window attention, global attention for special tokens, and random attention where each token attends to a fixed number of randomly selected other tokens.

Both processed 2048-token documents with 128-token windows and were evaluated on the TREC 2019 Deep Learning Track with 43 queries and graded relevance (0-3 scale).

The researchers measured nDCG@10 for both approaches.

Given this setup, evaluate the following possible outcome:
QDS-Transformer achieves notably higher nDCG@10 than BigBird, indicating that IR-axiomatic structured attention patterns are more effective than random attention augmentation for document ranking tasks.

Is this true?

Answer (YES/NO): NO